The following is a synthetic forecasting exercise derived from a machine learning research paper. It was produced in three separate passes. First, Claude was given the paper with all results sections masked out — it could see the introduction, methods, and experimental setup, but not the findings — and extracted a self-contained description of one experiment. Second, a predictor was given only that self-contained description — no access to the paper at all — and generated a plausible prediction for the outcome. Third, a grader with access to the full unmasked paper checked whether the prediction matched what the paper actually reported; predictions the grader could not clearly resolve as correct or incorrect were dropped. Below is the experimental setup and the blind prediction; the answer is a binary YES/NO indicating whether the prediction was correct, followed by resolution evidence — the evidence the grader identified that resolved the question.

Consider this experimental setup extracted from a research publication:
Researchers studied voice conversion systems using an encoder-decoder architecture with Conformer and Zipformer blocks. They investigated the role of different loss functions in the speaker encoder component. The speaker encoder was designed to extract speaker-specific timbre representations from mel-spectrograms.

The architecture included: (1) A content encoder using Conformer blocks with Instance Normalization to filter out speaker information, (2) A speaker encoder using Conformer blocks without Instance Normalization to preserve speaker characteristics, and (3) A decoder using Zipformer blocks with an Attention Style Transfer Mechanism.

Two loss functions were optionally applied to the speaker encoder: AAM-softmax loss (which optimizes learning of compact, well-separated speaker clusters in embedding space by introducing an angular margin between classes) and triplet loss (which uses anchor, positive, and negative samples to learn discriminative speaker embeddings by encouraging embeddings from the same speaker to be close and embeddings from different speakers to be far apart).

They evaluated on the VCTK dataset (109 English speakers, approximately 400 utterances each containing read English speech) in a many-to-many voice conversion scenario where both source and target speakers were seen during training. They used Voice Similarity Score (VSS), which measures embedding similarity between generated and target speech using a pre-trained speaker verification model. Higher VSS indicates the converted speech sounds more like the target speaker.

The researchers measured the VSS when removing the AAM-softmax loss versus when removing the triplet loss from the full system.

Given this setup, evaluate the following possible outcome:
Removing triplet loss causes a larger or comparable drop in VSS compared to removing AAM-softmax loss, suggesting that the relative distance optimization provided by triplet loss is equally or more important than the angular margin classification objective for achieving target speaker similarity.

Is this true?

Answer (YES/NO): NO